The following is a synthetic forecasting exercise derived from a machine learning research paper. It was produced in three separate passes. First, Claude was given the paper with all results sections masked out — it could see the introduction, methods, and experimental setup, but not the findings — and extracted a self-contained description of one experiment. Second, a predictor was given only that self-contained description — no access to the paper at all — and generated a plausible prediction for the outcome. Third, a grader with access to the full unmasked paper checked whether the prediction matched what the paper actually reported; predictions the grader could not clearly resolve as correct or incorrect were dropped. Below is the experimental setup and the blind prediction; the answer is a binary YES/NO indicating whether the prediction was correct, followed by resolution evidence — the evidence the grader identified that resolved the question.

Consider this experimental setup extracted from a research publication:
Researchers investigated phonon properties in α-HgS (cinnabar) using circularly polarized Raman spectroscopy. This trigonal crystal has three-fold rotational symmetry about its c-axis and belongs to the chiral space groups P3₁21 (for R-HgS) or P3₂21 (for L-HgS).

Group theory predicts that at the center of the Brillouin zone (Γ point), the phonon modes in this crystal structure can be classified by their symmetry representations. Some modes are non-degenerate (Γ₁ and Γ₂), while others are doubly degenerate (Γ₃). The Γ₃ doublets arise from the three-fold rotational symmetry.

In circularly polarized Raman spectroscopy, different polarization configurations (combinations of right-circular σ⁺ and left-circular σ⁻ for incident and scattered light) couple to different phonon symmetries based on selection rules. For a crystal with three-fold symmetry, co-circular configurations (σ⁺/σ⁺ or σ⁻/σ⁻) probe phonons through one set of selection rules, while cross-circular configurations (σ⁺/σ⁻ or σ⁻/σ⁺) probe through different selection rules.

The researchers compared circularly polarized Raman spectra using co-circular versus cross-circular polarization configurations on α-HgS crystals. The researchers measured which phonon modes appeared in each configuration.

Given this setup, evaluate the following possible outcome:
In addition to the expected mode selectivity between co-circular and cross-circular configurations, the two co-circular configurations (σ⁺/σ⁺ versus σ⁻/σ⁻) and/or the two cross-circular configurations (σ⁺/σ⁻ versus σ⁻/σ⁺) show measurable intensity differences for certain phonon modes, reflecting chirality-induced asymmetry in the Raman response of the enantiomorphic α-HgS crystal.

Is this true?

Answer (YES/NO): YES